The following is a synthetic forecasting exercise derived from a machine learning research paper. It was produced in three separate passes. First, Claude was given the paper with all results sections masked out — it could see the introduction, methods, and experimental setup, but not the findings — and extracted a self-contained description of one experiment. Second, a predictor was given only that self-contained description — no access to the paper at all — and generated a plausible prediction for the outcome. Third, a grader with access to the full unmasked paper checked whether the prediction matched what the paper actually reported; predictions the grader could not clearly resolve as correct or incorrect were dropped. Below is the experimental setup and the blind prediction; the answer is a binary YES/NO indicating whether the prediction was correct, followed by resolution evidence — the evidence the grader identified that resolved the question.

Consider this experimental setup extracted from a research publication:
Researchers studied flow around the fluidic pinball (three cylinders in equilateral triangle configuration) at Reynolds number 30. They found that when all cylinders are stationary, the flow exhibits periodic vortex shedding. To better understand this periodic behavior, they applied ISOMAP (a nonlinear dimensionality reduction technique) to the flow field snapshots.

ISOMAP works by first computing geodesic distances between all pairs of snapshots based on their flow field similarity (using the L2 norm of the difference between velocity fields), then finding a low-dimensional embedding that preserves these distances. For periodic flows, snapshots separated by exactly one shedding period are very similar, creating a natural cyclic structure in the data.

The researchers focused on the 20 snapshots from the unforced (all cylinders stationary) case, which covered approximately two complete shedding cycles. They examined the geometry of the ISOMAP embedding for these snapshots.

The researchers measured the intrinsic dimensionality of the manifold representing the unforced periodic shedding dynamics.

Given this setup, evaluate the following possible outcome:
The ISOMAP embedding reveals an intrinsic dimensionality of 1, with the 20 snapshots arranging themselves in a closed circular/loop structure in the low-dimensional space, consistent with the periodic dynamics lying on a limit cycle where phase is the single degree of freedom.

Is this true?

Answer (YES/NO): YES